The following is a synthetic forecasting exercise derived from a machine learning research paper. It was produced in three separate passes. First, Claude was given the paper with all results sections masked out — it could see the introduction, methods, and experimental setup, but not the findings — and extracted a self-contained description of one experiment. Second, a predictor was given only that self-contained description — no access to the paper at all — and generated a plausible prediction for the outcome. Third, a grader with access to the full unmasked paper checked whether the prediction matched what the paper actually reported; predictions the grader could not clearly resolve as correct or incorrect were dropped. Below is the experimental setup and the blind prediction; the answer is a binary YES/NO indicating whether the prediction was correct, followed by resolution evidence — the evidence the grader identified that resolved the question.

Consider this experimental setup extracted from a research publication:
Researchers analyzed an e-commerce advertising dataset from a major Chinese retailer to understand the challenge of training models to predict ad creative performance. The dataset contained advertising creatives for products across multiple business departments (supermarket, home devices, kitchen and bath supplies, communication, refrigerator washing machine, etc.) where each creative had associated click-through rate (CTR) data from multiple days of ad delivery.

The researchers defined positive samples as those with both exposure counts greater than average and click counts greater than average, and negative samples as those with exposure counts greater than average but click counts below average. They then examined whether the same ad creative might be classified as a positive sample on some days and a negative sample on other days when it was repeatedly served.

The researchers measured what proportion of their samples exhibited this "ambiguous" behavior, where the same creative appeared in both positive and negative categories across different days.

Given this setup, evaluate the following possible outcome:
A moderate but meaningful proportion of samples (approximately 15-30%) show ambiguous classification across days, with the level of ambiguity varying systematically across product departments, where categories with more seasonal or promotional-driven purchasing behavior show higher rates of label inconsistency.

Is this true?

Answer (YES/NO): NO